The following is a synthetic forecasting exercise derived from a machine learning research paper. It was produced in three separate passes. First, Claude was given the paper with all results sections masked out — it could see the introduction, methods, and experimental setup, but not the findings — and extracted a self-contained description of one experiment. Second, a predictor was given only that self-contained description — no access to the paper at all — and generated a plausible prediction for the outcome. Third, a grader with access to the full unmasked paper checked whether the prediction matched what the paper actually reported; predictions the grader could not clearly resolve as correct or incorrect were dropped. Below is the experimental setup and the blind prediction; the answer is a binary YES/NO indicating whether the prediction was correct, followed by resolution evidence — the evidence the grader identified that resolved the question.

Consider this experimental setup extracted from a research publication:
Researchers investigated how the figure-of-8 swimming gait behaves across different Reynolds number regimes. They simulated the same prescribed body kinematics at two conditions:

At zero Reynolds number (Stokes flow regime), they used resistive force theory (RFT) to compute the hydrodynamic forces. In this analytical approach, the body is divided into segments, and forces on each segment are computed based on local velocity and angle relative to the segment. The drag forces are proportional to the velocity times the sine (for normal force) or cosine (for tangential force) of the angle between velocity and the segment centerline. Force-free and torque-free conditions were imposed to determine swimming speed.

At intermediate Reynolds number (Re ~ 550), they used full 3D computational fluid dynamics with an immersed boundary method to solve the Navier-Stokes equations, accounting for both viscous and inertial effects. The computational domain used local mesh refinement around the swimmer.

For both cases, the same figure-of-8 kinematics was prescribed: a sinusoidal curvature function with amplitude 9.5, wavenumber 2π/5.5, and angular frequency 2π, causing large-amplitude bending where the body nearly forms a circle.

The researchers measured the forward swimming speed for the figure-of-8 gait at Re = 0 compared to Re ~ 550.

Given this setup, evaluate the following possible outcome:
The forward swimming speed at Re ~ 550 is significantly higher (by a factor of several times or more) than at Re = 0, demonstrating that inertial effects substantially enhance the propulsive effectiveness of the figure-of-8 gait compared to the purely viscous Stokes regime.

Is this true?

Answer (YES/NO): YES